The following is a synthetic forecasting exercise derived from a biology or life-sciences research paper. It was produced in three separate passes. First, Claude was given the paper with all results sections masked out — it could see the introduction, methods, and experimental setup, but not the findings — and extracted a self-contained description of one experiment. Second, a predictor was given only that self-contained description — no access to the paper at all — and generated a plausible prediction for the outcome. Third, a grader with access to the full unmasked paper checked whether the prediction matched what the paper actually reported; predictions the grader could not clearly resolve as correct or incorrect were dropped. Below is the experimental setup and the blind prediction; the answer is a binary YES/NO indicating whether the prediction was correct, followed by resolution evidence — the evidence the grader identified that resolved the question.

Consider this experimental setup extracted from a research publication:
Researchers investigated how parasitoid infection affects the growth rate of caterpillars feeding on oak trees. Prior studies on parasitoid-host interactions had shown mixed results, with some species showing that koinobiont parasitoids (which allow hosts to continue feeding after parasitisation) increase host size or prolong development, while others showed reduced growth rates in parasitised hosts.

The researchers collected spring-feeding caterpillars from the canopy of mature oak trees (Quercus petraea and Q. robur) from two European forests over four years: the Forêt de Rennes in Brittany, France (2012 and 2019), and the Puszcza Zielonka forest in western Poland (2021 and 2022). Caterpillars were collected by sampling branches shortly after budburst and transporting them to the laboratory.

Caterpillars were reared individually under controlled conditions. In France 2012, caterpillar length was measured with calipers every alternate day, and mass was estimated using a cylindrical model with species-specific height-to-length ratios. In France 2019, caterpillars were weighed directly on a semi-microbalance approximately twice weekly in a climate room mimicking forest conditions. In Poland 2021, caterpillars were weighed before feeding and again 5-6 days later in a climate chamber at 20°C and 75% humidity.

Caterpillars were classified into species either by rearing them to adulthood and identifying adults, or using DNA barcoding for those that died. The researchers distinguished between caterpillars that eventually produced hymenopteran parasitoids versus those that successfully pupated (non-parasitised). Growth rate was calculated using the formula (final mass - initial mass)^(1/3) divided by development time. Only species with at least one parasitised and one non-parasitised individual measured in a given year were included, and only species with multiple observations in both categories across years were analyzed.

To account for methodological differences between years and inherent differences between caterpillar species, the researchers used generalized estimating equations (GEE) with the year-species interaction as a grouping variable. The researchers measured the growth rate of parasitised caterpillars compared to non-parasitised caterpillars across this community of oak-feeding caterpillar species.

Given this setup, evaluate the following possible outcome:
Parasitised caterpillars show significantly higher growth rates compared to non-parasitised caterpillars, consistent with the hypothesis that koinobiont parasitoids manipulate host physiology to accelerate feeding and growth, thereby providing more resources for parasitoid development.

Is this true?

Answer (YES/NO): NO